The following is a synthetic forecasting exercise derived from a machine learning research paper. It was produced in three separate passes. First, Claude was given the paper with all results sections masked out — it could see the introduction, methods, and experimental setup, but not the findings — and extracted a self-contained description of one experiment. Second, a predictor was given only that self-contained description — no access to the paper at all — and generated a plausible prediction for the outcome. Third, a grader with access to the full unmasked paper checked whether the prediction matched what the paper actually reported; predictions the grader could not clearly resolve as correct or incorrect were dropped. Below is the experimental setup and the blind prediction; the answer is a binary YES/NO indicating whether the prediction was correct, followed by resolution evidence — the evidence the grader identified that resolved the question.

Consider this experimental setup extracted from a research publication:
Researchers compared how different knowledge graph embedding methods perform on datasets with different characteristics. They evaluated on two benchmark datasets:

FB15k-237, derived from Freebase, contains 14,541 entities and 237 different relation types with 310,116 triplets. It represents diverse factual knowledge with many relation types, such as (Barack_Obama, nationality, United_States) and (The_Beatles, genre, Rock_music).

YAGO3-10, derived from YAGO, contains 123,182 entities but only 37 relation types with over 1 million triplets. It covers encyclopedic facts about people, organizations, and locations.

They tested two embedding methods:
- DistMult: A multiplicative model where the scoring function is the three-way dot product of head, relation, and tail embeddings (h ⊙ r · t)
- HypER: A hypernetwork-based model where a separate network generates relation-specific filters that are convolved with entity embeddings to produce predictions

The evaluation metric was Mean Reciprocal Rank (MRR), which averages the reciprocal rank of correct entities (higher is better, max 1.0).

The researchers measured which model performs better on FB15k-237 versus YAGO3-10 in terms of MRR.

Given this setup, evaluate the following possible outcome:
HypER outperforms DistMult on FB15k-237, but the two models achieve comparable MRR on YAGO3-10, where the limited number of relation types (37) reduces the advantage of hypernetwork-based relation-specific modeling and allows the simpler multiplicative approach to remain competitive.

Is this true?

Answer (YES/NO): YES